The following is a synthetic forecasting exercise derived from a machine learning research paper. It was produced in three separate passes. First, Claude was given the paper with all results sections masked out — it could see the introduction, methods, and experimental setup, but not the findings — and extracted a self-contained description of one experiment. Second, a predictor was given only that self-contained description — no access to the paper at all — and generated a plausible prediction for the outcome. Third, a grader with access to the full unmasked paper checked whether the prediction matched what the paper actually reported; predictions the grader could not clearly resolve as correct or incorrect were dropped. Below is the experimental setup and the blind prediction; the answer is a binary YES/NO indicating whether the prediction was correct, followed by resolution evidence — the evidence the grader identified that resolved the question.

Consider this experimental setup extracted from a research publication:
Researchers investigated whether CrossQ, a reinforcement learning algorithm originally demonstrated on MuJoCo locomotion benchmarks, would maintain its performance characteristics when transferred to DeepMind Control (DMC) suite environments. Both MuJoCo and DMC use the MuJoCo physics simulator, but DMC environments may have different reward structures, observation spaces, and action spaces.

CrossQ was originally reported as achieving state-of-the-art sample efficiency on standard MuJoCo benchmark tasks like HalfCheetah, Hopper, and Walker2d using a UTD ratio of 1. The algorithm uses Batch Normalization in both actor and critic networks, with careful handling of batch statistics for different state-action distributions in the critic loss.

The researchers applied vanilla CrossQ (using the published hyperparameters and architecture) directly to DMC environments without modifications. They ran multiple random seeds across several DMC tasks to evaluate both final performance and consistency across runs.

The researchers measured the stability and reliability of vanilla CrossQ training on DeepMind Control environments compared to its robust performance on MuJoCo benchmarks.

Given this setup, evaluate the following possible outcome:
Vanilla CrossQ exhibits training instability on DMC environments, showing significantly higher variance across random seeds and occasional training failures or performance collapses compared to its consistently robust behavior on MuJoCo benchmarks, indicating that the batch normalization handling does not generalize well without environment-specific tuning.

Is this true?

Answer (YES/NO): YES